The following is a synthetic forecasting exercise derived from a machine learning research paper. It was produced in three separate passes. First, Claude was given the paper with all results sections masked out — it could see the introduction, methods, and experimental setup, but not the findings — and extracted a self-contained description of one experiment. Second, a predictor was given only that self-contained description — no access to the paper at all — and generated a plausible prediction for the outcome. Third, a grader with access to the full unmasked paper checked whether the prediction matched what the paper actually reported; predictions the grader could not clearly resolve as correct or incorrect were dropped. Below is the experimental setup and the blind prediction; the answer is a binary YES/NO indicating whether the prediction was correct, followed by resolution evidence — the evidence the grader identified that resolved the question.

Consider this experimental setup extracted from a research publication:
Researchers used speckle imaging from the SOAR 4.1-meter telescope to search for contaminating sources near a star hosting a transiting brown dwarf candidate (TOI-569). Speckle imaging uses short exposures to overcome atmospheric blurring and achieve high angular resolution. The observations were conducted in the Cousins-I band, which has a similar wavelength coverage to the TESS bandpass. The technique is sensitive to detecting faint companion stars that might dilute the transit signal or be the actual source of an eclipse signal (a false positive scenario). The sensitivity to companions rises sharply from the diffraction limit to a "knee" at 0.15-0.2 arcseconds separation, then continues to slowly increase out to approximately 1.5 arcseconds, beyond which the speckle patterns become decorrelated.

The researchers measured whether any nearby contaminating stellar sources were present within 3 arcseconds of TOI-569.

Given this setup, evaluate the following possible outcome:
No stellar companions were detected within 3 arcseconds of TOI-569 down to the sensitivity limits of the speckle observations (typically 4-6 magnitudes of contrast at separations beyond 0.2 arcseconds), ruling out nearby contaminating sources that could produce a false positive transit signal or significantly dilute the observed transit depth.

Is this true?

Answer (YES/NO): YES